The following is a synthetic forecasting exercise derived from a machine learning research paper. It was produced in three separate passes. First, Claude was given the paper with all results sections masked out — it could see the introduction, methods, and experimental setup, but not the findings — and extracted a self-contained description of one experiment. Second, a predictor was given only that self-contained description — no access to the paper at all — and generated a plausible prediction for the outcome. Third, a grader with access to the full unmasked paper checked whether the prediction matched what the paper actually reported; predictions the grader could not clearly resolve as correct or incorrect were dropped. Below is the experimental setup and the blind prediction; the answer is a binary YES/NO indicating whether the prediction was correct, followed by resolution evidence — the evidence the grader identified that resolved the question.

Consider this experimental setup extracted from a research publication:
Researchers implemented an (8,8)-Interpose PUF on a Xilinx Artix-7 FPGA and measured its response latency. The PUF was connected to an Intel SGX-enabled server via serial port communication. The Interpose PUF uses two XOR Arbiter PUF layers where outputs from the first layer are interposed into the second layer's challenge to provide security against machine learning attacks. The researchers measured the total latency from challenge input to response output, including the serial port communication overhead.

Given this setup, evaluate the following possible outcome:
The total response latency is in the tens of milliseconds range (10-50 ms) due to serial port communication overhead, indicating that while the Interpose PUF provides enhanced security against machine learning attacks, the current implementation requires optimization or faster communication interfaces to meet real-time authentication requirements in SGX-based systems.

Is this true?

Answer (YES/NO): YES